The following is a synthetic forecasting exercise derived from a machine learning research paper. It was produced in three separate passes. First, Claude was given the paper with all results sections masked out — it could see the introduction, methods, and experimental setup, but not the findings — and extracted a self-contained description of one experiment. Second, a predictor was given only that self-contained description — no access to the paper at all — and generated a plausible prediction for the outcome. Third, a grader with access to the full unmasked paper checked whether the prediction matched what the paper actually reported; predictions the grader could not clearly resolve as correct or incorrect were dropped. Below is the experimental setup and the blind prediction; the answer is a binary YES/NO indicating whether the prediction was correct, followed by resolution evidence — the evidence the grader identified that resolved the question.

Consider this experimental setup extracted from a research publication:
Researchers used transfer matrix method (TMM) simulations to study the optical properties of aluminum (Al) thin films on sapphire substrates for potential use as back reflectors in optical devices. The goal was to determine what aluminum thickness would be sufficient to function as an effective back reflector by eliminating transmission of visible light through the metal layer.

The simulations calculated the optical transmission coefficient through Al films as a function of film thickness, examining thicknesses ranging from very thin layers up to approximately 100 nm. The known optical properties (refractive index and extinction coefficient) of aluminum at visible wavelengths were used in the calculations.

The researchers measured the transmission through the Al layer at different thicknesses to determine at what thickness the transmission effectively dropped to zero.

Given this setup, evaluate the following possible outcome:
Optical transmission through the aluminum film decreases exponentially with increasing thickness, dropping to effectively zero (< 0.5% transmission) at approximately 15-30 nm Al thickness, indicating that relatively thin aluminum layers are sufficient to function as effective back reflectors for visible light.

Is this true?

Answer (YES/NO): NO